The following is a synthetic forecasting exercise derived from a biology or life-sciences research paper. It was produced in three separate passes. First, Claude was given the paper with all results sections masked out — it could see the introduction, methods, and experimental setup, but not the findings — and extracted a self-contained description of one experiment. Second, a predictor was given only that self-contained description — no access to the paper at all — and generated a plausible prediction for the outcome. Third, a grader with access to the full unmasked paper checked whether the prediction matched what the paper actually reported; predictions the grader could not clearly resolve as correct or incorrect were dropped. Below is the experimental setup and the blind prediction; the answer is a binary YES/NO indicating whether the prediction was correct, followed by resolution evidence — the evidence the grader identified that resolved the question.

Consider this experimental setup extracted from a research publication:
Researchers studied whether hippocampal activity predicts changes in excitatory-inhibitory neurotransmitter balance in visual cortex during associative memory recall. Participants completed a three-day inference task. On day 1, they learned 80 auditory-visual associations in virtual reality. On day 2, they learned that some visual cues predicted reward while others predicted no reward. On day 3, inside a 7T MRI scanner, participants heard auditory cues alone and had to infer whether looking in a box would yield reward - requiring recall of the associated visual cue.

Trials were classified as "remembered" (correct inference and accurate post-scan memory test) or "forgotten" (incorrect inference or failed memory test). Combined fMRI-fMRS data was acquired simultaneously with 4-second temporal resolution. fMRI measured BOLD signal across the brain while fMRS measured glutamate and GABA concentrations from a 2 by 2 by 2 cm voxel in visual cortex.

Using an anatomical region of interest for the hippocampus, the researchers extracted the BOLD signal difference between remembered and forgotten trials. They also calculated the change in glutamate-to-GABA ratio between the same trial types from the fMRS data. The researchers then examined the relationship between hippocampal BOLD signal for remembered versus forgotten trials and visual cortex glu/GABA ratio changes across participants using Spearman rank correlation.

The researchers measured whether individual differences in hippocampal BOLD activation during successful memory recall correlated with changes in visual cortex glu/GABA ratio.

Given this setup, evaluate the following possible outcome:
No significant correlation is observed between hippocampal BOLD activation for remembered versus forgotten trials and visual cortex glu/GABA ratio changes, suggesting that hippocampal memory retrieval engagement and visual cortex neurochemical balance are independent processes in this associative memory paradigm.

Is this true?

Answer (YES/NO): NO